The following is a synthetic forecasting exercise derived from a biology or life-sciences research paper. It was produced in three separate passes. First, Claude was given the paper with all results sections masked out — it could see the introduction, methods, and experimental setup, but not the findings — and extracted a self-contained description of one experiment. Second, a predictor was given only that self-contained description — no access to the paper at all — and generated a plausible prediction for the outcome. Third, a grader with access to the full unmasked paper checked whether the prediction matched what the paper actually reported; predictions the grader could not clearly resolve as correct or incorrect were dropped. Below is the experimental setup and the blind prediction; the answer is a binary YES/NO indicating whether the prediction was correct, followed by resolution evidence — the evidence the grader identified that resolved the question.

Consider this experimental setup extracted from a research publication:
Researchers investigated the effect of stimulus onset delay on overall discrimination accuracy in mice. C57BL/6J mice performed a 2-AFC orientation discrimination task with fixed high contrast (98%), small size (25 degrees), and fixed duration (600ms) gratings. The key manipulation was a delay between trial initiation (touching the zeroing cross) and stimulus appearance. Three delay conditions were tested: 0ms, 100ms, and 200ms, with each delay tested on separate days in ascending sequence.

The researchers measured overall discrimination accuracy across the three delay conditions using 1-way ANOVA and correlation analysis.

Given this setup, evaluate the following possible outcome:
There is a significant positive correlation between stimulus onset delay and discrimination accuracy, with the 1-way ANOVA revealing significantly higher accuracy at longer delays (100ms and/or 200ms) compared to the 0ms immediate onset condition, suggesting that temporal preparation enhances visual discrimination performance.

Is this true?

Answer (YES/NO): NO